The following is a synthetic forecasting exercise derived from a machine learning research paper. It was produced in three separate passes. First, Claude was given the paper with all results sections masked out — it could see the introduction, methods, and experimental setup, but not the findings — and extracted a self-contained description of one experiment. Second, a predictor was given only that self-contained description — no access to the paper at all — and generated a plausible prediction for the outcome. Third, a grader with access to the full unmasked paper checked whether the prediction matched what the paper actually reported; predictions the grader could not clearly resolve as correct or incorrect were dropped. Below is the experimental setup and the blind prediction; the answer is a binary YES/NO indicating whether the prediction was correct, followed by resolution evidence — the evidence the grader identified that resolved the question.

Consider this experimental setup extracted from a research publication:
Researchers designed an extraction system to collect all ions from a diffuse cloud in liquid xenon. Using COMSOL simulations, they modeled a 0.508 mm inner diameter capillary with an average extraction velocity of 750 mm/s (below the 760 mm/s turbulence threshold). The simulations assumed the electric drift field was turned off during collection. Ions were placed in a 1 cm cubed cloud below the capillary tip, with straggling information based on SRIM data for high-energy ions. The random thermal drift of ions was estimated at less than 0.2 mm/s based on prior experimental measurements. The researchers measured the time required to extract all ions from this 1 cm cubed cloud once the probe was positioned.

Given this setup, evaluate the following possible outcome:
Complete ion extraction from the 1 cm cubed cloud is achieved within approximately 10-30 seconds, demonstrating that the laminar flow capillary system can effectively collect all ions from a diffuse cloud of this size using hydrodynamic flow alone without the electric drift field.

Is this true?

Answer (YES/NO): YES